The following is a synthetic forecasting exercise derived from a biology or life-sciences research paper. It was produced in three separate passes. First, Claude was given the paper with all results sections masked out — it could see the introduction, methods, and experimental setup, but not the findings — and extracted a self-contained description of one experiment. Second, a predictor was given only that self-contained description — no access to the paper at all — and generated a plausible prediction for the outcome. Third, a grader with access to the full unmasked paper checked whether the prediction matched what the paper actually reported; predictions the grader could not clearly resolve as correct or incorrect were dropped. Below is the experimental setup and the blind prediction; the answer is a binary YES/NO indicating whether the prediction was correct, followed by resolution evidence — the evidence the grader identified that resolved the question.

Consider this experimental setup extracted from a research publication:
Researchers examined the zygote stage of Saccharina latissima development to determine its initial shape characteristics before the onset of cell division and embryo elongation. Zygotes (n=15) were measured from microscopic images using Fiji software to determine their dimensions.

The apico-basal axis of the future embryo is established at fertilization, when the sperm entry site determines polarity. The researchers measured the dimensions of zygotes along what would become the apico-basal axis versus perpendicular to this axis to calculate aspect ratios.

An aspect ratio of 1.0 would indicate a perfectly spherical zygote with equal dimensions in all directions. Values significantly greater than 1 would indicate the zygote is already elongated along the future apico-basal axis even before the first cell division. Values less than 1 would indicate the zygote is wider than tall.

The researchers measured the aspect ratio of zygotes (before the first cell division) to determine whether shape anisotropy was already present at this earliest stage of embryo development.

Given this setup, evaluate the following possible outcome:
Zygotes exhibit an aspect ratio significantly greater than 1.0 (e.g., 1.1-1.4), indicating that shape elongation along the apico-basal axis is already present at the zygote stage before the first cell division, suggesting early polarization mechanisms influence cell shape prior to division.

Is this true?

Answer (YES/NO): NO